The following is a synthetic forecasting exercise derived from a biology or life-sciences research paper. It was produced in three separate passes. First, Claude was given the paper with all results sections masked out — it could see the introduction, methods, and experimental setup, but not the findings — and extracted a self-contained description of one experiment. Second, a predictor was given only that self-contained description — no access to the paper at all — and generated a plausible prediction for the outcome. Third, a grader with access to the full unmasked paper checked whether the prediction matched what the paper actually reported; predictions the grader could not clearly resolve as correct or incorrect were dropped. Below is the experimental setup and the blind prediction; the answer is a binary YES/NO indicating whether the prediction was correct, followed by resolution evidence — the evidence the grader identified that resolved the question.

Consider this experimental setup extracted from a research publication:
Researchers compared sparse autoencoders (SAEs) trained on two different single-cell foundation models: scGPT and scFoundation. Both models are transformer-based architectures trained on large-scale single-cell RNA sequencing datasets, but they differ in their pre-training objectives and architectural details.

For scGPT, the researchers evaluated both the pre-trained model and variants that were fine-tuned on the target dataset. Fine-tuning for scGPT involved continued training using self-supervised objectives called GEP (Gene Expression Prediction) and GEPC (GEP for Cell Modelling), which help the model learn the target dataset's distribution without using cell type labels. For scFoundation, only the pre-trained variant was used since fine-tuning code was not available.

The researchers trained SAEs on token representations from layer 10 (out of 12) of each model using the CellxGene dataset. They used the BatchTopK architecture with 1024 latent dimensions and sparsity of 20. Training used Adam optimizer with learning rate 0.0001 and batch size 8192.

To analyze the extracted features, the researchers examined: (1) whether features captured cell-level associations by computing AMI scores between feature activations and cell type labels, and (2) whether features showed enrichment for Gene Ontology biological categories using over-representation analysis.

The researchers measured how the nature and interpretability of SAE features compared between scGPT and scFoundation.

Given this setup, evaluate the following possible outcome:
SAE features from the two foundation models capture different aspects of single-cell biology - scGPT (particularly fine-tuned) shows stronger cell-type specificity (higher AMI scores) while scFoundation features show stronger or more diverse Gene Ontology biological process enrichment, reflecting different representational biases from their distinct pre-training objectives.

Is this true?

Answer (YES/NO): NO